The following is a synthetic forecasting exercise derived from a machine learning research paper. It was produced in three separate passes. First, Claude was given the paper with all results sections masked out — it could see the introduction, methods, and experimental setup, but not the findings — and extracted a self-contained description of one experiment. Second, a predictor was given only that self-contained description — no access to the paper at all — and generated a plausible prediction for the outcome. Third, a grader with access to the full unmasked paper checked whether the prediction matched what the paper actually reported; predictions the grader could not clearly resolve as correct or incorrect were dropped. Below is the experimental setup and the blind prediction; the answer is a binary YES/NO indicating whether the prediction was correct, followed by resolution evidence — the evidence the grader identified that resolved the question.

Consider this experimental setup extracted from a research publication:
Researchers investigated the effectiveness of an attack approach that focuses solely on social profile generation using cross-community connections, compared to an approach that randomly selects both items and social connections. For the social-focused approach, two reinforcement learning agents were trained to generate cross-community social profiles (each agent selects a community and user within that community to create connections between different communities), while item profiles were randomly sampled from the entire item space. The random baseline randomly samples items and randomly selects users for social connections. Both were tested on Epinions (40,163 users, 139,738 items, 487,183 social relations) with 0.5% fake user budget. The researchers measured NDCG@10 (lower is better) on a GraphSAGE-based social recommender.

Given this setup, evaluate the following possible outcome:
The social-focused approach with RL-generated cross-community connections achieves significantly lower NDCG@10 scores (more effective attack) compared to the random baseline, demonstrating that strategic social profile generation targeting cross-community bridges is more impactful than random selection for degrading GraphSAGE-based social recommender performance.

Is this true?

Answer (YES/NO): NO